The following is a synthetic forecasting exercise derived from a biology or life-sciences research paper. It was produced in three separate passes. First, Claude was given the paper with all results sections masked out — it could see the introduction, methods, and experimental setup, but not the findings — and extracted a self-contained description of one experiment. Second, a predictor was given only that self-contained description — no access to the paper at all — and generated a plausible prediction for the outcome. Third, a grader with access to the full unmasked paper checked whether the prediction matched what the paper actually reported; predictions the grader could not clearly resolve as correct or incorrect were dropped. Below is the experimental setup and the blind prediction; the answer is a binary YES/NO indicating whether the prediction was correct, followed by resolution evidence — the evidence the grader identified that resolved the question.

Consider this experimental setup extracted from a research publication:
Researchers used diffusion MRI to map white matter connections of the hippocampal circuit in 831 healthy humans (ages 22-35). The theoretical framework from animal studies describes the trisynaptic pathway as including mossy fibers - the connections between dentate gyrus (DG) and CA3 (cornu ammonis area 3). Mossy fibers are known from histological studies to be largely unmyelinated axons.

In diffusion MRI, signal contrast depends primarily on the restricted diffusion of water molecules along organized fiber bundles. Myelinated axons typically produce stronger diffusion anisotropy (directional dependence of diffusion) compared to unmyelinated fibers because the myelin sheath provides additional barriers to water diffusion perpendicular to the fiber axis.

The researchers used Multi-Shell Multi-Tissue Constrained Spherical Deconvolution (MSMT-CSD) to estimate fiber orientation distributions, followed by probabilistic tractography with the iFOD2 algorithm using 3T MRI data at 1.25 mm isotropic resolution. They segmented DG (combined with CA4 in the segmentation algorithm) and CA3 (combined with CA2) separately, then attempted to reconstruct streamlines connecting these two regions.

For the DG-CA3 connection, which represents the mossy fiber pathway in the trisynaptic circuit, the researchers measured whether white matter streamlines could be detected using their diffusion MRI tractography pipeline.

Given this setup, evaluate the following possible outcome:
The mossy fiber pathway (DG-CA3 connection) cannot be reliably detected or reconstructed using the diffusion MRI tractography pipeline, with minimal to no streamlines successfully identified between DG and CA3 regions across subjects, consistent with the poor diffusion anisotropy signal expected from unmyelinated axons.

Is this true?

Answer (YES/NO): NO